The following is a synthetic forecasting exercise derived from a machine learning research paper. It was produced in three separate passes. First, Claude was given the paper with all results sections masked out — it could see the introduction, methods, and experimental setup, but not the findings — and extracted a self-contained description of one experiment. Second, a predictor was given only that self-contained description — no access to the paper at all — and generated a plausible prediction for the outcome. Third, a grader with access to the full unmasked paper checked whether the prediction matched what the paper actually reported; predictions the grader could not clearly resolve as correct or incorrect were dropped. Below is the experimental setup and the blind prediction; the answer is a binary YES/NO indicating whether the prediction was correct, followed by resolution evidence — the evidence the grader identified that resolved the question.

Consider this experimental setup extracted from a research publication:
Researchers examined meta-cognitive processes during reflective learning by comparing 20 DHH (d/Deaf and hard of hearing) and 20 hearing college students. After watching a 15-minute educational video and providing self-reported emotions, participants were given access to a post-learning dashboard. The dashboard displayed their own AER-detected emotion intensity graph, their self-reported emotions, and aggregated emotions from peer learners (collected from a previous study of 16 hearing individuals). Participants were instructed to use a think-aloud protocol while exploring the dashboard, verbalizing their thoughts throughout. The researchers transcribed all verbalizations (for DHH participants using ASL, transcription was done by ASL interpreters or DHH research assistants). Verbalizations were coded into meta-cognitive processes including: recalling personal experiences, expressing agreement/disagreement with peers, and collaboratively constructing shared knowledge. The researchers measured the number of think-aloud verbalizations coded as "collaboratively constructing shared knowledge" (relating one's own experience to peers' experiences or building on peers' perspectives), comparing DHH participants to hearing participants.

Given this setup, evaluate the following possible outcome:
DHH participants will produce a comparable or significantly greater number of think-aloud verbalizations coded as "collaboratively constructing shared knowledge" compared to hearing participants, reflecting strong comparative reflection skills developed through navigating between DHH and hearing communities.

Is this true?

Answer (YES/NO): NO